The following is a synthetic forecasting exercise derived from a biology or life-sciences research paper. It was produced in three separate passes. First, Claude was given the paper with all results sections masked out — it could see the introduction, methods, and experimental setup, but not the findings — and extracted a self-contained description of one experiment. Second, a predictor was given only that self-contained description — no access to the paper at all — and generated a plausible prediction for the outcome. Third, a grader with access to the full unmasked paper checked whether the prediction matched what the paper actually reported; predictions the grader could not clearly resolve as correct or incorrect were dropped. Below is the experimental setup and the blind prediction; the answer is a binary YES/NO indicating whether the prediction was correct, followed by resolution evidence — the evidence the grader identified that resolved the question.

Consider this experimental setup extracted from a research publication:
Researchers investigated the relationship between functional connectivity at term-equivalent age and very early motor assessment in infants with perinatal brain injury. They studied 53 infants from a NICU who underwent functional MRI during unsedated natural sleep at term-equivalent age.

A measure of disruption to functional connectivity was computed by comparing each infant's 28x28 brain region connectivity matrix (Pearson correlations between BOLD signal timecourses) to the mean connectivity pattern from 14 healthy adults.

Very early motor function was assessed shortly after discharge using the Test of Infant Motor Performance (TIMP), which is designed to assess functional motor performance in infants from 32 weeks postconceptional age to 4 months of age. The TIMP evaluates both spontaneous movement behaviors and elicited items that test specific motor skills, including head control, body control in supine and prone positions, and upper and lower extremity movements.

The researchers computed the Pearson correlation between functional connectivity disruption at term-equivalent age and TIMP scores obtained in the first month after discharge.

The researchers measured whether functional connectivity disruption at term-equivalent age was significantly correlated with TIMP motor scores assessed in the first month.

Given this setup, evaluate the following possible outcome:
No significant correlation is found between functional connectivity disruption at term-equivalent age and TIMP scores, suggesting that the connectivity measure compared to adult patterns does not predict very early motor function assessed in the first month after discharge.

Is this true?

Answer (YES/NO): YES